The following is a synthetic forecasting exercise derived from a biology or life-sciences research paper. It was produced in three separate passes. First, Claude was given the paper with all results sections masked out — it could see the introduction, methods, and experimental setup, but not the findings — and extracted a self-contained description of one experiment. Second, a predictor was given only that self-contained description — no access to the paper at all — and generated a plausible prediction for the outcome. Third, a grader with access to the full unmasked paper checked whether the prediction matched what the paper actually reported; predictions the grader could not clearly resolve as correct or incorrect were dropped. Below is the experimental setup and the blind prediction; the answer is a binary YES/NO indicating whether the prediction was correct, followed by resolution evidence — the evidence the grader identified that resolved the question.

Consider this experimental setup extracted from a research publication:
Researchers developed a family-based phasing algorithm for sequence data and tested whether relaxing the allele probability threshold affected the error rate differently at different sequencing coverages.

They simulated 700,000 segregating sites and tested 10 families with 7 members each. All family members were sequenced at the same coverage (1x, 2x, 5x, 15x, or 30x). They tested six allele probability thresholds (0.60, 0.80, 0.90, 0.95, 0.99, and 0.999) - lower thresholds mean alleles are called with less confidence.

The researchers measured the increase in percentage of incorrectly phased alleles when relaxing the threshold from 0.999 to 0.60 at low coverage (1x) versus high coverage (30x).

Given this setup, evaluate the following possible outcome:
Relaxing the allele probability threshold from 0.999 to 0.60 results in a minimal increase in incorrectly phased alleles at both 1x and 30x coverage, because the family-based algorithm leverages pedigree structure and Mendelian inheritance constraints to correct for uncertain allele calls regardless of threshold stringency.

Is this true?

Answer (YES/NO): NO